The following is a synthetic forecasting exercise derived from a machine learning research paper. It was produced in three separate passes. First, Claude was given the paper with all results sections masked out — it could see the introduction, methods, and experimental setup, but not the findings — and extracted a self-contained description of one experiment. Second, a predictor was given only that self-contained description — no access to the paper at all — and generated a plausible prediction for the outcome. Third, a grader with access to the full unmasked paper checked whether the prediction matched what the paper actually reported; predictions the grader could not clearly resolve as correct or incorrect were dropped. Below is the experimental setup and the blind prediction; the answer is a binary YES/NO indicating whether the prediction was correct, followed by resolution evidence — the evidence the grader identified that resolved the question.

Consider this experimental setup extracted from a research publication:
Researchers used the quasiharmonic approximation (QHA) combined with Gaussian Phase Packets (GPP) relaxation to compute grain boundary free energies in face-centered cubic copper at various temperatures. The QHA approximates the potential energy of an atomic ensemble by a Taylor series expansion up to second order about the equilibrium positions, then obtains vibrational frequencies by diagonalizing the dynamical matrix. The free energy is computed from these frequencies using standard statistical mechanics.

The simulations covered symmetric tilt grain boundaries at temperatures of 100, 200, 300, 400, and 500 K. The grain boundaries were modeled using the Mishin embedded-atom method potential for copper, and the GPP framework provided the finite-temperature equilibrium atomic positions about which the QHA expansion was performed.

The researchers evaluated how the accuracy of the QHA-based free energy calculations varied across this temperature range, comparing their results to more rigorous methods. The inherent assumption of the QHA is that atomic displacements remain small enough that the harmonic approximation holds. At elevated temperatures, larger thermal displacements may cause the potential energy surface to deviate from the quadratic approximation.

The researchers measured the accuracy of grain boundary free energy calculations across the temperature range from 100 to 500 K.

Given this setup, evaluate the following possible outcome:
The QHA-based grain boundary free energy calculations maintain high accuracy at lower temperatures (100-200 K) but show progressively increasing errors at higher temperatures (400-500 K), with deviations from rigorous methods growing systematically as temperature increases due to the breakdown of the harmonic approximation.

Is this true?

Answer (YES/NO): YES